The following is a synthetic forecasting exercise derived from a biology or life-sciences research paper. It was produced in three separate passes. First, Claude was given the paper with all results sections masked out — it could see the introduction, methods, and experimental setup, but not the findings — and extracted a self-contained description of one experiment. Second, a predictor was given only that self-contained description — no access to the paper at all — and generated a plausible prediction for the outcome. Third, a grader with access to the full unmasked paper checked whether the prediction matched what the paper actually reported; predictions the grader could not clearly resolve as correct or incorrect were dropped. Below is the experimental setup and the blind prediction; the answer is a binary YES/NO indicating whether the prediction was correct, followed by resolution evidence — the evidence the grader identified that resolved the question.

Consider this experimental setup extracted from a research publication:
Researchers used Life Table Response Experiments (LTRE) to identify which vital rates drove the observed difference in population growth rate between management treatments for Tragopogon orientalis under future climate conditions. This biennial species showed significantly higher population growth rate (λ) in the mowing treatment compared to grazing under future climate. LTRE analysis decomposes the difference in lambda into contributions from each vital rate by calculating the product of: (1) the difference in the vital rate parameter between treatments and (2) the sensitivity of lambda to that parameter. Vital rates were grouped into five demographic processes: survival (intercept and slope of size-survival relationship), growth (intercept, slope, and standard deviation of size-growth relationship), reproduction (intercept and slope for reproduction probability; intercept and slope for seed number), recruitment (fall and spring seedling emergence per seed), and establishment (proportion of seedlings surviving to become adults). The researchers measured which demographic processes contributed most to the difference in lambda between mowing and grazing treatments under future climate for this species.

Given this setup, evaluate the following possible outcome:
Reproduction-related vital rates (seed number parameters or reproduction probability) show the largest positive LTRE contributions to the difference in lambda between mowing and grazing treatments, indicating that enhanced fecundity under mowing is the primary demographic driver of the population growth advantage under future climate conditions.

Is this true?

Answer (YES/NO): NO